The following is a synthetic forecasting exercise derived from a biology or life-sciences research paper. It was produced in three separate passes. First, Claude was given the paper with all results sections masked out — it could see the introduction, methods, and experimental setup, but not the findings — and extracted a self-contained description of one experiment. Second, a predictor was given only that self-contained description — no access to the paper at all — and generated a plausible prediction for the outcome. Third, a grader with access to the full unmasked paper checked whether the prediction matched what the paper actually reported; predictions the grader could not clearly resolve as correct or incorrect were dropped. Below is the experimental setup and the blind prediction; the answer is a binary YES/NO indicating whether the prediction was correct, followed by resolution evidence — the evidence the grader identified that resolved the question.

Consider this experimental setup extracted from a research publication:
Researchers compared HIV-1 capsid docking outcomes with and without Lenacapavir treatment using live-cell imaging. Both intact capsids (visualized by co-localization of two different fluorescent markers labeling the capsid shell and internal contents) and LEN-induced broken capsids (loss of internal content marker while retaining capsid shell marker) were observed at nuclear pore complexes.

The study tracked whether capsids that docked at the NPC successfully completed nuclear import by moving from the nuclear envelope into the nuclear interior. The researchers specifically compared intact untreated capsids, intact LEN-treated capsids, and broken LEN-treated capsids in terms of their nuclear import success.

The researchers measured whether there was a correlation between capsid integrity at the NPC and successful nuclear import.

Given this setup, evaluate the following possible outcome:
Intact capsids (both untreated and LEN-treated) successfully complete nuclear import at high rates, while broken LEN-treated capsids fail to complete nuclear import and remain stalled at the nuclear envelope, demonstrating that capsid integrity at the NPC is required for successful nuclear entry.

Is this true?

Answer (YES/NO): YES